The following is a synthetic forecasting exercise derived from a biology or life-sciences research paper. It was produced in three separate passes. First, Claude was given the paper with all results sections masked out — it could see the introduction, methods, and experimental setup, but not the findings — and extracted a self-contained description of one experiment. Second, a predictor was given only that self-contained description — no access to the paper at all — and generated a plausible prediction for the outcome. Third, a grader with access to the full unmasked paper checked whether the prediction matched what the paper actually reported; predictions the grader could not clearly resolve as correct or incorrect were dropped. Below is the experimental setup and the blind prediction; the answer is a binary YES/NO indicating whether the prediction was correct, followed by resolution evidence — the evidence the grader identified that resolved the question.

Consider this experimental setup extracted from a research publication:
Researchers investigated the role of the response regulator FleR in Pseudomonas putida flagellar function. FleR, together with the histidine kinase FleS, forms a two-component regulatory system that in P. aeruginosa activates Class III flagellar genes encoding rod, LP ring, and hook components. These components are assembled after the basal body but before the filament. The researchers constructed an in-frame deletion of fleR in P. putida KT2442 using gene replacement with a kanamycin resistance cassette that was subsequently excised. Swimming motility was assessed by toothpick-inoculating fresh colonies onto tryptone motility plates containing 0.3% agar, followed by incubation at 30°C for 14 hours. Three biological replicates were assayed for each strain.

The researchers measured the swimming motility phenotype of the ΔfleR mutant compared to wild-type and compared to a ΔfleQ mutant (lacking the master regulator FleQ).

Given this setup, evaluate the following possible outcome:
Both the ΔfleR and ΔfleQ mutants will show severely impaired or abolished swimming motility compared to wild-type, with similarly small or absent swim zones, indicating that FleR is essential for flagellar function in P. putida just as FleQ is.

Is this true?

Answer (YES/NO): NO